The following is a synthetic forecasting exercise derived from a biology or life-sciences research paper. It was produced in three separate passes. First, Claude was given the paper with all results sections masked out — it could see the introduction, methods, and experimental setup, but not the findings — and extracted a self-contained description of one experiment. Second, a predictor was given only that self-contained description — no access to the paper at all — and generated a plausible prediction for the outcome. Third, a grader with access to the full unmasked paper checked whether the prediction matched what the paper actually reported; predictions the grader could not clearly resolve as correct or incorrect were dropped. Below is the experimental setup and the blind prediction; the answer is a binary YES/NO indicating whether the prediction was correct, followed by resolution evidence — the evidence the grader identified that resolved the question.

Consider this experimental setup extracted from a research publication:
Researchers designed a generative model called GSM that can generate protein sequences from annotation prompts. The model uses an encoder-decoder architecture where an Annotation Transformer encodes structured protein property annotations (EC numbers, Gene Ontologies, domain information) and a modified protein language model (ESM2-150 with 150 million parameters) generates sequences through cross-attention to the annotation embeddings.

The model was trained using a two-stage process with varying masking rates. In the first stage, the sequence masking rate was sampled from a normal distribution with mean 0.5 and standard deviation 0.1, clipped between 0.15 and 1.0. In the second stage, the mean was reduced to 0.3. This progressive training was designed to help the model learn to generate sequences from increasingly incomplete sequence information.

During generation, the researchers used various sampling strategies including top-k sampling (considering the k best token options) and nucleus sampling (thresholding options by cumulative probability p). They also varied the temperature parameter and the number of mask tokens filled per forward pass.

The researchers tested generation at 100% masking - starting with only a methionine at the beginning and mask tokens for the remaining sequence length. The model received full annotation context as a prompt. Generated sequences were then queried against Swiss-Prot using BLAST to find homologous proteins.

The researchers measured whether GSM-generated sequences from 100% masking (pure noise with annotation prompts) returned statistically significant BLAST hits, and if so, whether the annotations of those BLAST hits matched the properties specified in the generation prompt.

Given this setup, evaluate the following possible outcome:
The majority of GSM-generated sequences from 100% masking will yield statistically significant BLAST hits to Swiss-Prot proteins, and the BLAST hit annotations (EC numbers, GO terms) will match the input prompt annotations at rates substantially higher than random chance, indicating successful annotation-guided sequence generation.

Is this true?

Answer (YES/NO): NO